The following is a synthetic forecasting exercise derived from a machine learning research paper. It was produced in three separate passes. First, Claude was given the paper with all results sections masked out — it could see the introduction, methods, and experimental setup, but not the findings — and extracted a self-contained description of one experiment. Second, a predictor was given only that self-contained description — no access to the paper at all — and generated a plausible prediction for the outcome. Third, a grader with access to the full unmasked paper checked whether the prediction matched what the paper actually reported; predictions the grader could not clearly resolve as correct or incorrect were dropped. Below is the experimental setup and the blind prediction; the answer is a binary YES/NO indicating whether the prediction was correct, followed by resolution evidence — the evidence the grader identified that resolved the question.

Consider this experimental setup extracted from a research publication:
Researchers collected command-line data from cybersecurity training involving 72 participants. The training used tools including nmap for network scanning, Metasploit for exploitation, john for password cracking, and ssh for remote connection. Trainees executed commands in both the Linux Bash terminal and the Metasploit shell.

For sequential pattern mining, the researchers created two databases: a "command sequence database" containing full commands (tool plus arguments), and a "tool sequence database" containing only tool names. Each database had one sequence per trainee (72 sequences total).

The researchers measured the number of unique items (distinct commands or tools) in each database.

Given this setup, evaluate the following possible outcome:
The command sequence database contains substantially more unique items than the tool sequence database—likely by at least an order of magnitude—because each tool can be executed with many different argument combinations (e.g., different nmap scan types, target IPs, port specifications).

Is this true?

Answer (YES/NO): NO